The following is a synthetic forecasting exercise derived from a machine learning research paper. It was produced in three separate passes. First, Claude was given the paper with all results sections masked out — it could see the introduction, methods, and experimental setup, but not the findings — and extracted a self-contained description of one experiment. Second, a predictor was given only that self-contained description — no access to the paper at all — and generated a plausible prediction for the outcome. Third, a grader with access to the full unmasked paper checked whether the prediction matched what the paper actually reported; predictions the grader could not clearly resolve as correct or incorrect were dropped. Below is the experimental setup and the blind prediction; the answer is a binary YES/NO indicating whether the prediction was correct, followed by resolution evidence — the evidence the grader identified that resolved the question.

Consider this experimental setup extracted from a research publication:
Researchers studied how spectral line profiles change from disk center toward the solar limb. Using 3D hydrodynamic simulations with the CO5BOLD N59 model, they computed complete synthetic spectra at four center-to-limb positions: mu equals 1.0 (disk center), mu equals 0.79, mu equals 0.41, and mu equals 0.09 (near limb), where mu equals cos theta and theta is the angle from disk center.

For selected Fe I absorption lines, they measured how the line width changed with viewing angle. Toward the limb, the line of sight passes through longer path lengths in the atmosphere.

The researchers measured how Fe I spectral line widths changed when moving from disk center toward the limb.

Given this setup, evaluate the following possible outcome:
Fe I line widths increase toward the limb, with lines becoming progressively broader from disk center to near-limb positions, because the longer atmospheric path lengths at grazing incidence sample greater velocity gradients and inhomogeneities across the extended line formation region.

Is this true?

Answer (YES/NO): YES